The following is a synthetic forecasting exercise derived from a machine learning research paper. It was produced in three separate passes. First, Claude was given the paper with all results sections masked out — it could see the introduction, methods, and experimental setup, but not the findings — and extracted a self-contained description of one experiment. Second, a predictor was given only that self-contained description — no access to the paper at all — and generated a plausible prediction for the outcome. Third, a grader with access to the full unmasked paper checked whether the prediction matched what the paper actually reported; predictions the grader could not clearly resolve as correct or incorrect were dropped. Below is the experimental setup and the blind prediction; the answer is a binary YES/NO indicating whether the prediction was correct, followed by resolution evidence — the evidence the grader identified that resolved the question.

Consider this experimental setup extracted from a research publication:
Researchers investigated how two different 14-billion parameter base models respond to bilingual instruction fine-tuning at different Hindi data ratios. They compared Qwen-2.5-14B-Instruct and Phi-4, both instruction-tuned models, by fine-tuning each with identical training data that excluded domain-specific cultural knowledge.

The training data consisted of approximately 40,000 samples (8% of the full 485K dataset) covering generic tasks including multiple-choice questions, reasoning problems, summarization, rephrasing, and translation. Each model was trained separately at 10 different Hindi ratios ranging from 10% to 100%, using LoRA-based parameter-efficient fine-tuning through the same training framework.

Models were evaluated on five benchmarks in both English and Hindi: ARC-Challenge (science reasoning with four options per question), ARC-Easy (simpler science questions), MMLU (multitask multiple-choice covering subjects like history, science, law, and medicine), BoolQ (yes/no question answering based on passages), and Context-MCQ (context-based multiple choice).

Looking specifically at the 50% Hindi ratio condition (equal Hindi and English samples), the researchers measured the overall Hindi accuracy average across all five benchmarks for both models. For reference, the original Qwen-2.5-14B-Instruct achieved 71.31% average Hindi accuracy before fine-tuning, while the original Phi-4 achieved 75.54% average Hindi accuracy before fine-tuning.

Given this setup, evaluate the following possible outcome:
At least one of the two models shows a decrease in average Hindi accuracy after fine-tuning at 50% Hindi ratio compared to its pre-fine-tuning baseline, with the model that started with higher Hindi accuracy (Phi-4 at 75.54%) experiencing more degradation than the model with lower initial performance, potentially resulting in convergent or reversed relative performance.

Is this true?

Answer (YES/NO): NO